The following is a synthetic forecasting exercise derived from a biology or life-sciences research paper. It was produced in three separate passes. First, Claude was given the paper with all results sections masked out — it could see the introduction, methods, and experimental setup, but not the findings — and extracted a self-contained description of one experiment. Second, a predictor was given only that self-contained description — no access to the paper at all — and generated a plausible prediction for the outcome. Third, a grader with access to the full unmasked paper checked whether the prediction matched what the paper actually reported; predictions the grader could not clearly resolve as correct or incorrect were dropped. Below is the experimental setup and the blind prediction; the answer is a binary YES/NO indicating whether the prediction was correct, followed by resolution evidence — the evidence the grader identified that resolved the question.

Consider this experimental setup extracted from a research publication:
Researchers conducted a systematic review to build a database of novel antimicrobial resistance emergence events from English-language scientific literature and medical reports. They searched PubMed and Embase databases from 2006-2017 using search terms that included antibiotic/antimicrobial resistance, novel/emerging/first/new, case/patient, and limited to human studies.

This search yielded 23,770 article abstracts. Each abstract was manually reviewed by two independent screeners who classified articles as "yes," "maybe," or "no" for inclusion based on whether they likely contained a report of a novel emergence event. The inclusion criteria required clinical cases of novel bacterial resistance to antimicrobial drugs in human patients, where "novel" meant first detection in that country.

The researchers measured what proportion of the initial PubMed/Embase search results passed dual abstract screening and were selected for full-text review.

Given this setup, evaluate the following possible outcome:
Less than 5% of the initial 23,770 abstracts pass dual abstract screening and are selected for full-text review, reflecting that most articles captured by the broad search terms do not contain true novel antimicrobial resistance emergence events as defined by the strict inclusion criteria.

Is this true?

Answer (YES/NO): NO